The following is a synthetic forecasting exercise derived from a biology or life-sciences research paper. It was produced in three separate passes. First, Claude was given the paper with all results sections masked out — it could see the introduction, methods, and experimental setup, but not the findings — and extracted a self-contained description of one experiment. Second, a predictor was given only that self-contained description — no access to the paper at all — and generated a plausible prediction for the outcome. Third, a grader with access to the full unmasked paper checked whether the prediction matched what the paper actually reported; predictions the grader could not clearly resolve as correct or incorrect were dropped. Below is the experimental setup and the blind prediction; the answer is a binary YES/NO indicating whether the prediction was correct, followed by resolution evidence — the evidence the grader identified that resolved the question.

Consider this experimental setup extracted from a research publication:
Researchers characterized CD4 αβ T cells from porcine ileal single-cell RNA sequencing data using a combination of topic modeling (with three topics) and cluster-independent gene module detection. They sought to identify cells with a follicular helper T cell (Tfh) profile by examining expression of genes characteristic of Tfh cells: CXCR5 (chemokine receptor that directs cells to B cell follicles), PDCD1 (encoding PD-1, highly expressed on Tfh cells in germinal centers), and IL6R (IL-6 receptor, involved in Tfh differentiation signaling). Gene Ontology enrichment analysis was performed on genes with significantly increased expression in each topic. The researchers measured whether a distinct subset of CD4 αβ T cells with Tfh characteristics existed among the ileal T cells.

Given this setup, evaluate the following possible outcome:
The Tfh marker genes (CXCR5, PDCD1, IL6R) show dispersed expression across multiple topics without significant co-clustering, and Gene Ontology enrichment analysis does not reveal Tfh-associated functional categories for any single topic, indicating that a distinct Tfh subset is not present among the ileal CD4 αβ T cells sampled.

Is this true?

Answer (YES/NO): NO